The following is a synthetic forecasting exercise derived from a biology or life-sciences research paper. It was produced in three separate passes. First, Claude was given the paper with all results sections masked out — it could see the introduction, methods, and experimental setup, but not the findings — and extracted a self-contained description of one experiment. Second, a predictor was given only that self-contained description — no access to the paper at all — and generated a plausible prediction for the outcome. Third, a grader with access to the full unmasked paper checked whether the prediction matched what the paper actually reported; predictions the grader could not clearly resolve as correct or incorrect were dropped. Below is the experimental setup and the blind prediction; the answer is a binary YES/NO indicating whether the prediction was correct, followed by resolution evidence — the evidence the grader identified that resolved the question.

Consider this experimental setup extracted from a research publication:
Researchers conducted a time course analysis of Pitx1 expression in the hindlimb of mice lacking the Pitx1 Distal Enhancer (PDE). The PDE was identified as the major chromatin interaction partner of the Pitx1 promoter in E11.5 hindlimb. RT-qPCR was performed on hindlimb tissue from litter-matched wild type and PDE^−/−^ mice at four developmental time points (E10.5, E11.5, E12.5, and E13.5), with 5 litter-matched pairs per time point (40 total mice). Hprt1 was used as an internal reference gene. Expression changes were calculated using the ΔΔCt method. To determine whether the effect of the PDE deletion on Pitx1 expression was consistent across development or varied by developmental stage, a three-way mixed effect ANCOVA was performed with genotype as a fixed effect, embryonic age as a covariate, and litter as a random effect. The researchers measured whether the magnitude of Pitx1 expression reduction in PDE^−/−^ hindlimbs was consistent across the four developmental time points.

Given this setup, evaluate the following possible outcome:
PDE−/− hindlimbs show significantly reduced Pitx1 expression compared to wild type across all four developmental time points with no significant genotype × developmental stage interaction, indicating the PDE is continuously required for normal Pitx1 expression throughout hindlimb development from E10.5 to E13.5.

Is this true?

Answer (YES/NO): YES